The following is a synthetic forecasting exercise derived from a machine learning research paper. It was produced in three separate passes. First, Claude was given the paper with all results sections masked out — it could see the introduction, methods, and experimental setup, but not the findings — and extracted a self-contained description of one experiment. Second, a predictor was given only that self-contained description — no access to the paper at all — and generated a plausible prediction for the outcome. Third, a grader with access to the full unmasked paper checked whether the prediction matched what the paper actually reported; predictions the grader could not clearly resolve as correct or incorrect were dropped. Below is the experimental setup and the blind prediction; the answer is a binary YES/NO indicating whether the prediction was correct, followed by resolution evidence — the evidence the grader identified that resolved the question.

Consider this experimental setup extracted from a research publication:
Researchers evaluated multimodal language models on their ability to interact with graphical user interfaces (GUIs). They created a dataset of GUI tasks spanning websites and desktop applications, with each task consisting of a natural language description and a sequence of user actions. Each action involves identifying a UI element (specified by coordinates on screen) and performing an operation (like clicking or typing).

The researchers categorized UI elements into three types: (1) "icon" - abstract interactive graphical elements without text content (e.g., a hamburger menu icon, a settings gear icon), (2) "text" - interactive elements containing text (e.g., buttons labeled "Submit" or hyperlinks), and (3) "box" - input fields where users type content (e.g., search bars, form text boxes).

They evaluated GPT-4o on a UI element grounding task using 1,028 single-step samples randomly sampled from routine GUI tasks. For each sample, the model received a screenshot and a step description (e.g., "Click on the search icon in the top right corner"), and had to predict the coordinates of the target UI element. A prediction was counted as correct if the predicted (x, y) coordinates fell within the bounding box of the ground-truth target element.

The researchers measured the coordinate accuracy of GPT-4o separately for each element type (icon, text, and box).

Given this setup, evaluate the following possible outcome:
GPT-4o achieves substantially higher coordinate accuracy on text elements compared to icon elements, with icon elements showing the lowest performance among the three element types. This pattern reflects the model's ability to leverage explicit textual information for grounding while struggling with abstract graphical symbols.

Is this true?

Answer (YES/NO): YES